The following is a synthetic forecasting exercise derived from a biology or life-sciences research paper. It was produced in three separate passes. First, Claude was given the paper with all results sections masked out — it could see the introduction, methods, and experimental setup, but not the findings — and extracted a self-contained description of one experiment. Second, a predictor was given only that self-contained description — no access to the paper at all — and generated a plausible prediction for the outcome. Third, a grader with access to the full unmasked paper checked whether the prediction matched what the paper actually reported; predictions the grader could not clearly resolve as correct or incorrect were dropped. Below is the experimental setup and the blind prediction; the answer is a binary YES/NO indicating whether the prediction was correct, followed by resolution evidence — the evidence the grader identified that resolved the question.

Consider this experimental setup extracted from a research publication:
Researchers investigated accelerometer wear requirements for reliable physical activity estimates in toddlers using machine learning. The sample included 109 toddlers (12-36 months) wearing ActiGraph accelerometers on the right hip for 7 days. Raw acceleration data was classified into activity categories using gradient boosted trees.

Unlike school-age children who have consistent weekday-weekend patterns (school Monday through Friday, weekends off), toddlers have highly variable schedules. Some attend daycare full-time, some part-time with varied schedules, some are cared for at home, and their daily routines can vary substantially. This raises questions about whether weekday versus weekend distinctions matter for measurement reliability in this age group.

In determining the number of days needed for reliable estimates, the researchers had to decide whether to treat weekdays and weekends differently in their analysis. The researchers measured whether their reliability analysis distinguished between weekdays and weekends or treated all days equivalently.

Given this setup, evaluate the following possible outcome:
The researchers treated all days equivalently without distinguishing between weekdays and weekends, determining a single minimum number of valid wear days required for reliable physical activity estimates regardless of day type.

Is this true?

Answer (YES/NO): YES